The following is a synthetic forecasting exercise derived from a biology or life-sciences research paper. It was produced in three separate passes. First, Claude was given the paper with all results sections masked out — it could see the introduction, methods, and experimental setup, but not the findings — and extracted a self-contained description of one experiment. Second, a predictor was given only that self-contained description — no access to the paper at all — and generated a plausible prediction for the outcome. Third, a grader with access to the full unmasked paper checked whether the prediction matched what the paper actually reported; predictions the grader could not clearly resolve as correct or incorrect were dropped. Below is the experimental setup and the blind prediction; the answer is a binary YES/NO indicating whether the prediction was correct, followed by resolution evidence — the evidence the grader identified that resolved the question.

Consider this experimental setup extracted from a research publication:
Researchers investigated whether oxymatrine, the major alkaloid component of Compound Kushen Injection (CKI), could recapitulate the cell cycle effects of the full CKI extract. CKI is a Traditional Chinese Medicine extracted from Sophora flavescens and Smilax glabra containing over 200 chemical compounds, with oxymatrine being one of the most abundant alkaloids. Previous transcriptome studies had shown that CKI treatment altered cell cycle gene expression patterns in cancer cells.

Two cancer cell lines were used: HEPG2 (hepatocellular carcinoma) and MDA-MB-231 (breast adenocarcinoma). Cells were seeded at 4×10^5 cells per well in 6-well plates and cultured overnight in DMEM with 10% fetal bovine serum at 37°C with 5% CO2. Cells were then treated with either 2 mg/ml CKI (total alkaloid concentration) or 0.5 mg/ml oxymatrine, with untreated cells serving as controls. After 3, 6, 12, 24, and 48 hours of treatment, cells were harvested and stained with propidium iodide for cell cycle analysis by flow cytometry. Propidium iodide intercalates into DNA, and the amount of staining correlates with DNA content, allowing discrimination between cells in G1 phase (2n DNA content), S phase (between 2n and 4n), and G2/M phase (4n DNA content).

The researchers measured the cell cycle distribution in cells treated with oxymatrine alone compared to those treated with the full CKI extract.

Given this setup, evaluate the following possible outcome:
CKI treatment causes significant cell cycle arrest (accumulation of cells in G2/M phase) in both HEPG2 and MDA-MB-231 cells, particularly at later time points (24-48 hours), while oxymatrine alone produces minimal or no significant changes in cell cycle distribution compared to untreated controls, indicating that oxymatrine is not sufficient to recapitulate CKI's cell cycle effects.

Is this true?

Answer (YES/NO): NO